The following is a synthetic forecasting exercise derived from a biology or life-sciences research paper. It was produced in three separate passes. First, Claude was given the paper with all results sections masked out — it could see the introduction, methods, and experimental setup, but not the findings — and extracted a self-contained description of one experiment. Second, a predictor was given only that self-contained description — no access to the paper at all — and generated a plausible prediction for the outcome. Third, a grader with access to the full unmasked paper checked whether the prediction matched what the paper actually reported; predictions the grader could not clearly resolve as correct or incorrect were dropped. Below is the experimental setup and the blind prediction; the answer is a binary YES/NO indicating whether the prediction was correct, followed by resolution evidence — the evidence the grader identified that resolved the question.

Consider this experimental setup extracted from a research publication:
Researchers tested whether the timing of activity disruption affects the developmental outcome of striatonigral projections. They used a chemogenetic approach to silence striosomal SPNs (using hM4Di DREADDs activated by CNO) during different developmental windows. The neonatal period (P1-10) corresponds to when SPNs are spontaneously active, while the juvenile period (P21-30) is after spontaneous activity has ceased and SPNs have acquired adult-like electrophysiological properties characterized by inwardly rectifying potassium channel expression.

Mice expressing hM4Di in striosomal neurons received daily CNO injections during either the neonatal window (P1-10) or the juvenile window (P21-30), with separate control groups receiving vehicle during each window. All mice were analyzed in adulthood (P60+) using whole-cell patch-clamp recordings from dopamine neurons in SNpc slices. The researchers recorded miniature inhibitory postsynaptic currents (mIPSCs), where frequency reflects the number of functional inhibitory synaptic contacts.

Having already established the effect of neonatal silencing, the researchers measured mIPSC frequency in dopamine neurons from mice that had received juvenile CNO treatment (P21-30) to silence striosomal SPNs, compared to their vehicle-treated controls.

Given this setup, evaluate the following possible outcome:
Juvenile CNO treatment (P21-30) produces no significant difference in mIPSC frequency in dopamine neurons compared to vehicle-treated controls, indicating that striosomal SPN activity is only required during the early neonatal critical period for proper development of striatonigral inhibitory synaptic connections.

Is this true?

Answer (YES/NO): NO